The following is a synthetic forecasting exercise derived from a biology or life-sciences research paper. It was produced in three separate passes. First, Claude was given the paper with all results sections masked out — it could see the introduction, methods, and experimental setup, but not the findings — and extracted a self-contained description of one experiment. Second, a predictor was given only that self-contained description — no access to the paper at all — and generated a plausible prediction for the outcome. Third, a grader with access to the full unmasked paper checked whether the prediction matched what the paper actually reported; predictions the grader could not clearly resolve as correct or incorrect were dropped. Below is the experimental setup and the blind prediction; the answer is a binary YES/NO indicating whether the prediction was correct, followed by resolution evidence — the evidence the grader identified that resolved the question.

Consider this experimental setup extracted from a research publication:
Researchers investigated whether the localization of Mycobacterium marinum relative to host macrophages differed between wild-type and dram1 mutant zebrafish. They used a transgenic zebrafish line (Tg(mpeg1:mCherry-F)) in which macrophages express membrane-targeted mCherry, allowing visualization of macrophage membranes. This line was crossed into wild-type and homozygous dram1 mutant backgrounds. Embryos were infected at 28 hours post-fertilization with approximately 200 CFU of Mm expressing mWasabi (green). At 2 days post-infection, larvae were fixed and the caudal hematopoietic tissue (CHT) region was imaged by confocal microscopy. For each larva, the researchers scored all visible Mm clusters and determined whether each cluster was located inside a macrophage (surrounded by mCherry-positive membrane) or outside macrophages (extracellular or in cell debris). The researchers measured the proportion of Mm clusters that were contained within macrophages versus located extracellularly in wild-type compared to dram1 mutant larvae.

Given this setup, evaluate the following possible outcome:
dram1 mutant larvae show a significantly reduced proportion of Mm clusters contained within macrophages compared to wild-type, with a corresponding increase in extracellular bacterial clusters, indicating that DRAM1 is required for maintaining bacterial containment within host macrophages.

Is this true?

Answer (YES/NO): YES